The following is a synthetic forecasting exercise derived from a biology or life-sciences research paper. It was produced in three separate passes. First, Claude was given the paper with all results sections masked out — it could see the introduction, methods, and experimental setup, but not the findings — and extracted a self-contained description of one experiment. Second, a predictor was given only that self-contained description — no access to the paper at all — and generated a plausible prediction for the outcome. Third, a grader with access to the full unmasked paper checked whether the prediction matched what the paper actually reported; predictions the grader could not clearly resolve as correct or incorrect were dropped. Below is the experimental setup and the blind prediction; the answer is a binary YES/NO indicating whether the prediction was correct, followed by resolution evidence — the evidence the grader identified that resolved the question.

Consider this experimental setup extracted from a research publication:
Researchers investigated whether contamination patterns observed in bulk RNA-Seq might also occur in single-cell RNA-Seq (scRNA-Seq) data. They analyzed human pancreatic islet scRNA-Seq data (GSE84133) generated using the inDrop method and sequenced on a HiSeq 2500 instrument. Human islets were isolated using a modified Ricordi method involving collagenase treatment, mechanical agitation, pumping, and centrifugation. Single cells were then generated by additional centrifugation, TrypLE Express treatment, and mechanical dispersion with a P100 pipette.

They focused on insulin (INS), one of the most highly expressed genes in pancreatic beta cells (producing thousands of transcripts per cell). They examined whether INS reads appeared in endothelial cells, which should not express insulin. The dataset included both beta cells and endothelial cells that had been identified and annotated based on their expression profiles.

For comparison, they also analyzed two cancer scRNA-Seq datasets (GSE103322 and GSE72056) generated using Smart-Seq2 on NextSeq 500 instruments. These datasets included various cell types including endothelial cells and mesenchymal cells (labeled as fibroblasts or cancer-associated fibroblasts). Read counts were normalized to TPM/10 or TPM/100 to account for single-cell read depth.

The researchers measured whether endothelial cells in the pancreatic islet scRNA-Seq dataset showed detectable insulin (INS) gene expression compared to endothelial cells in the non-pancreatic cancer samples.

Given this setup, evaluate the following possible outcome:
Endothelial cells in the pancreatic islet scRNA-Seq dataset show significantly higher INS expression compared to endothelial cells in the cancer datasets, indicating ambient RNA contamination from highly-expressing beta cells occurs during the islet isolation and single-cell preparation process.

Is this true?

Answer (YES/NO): YES